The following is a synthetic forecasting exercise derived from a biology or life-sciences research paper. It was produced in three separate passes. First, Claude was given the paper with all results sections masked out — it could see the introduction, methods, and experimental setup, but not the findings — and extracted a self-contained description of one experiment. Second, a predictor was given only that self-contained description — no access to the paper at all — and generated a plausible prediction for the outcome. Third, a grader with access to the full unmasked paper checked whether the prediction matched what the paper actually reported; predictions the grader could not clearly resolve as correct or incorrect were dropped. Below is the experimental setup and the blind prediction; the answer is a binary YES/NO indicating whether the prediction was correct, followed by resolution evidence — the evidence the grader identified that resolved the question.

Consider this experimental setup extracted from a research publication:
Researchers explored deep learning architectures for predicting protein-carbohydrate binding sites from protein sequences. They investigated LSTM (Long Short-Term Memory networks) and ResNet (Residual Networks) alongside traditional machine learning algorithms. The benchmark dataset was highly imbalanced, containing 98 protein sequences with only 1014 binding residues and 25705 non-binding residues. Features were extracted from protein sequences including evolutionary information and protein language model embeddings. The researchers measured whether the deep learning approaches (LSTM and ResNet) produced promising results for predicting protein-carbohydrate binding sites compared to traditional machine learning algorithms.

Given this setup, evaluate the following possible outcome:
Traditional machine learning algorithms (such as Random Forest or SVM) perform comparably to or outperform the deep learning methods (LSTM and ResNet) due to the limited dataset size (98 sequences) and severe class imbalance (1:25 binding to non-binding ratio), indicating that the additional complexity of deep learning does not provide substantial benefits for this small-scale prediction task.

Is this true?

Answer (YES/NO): YES